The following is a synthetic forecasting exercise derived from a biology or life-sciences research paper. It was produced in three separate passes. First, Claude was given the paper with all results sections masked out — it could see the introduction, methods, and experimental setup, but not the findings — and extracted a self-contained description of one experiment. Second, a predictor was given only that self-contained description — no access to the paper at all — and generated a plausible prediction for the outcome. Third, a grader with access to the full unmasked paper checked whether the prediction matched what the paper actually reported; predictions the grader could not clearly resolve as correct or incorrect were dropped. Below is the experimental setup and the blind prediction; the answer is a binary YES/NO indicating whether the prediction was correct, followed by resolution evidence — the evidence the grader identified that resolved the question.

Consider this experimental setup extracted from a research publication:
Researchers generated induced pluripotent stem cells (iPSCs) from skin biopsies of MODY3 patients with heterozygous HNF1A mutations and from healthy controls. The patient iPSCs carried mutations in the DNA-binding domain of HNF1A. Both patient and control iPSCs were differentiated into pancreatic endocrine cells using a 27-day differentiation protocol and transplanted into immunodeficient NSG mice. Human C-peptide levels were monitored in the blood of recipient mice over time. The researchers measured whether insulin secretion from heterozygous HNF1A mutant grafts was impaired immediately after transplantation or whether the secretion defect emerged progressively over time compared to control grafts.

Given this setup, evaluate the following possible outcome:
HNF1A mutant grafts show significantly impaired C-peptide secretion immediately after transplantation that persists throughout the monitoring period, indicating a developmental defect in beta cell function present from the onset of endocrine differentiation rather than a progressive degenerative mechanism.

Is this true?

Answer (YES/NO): NO